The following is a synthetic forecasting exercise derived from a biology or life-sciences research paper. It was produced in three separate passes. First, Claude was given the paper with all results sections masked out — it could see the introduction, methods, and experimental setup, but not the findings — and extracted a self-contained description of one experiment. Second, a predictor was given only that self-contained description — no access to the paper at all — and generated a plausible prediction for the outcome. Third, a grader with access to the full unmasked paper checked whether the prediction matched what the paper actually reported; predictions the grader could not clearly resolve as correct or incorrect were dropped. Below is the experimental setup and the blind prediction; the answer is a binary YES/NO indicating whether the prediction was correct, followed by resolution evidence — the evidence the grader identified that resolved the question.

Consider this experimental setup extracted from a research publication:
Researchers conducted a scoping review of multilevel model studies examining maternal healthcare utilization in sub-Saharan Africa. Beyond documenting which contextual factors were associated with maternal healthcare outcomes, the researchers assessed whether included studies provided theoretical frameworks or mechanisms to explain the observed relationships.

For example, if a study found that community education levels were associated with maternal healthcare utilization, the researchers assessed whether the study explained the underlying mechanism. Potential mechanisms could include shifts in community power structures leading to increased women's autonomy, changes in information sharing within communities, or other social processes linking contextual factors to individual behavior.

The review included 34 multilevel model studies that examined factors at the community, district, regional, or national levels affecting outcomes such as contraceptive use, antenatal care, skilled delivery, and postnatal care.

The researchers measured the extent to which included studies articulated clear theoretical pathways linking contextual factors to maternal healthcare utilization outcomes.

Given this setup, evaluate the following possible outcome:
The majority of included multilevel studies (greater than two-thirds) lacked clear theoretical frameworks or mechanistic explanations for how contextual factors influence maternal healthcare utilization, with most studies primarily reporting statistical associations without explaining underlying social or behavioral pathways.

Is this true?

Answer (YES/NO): YES